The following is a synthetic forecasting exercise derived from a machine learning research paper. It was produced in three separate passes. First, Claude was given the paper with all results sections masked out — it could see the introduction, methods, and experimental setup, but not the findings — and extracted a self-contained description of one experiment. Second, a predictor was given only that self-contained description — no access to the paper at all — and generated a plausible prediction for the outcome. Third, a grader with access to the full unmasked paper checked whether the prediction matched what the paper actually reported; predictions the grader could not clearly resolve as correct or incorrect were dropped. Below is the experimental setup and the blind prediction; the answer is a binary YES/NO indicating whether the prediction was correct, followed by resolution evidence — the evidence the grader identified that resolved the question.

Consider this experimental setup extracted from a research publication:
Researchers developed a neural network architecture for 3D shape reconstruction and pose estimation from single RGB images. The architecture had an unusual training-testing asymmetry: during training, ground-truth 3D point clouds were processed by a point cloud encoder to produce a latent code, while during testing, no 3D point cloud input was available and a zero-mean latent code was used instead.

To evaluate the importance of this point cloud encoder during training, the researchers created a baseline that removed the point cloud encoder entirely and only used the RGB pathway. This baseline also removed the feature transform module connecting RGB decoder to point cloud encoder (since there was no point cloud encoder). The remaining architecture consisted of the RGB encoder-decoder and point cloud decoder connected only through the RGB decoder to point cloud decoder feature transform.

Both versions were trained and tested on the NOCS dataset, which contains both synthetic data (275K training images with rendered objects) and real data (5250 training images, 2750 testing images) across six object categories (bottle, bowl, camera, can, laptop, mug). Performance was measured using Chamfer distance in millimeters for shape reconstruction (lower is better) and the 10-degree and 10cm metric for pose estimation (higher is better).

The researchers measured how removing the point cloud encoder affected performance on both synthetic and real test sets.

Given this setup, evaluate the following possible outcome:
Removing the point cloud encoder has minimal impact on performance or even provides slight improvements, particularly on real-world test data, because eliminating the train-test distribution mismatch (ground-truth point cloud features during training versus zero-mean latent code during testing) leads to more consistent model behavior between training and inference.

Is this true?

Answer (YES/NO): NO